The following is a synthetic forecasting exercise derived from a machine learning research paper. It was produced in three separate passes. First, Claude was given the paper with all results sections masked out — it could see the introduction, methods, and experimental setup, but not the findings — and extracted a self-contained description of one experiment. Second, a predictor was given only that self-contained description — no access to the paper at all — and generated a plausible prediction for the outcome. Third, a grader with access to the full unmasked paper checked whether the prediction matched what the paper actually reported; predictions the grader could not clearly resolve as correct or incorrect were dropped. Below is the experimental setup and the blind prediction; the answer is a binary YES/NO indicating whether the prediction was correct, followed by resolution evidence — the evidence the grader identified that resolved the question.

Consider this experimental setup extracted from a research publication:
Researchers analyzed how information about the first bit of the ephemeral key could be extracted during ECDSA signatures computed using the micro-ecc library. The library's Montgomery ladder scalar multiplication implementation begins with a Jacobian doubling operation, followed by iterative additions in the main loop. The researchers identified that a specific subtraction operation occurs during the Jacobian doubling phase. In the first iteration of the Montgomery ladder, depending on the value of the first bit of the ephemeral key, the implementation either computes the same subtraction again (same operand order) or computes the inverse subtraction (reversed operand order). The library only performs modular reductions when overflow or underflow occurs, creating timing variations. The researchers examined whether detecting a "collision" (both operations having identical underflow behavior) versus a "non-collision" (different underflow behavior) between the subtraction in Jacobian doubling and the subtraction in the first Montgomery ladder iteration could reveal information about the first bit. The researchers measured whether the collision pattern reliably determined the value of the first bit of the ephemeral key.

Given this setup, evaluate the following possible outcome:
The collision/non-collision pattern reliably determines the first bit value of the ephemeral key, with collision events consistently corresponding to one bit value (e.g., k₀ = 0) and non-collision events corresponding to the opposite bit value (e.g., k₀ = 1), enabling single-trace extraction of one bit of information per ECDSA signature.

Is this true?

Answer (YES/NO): YES